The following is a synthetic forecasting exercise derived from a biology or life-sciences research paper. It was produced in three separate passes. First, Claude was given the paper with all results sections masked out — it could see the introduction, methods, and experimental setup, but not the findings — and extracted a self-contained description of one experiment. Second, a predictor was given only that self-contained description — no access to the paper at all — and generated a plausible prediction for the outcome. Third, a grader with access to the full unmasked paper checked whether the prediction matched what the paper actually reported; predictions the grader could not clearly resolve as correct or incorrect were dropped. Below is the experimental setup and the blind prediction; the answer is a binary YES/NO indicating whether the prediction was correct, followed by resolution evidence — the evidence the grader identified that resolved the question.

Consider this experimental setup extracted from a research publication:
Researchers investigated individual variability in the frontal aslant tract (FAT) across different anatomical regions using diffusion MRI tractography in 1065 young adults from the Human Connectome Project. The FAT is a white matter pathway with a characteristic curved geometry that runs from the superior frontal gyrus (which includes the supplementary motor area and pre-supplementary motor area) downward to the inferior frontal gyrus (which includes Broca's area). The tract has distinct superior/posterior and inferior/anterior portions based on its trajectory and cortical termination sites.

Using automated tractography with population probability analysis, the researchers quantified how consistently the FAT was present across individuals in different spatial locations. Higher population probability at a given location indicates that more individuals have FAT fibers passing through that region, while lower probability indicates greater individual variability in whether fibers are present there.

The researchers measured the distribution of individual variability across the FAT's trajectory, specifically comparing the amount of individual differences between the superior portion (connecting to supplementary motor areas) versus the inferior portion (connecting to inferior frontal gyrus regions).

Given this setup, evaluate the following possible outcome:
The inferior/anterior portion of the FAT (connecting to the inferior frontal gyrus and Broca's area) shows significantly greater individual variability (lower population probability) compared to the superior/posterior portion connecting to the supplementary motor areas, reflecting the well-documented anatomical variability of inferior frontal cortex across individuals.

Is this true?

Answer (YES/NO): NO